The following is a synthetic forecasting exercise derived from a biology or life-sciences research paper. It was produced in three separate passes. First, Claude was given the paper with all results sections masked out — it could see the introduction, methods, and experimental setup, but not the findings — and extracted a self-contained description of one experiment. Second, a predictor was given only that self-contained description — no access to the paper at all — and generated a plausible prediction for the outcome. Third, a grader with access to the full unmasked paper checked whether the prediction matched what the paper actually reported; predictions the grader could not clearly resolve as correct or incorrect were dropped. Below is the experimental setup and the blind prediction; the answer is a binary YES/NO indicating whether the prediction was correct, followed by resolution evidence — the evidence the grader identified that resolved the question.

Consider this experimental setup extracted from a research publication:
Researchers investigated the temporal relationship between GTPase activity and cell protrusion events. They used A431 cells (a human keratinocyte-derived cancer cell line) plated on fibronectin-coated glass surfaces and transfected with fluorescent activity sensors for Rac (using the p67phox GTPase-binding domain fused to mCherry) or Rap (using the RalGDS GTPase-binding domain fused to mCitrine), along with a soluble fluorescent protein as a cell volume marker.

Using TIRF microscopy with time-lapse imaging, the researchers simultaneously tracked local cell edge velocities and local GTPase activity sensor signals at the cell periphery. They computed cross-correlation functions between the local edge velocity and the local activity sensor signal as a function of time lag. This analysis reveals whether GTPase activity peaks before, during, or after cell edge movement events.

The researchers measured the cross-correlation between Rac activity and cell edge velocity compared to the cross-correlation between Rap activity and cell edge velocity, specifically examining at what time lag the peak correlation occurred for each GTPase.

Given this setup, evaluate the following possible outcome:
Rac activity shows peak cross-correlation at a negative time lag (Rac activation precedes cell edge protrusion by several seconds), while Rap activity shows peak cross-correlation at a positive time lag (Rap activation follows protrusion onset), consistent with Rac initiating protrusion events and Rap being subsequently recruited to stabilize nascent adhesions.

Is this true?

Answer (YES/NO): NO